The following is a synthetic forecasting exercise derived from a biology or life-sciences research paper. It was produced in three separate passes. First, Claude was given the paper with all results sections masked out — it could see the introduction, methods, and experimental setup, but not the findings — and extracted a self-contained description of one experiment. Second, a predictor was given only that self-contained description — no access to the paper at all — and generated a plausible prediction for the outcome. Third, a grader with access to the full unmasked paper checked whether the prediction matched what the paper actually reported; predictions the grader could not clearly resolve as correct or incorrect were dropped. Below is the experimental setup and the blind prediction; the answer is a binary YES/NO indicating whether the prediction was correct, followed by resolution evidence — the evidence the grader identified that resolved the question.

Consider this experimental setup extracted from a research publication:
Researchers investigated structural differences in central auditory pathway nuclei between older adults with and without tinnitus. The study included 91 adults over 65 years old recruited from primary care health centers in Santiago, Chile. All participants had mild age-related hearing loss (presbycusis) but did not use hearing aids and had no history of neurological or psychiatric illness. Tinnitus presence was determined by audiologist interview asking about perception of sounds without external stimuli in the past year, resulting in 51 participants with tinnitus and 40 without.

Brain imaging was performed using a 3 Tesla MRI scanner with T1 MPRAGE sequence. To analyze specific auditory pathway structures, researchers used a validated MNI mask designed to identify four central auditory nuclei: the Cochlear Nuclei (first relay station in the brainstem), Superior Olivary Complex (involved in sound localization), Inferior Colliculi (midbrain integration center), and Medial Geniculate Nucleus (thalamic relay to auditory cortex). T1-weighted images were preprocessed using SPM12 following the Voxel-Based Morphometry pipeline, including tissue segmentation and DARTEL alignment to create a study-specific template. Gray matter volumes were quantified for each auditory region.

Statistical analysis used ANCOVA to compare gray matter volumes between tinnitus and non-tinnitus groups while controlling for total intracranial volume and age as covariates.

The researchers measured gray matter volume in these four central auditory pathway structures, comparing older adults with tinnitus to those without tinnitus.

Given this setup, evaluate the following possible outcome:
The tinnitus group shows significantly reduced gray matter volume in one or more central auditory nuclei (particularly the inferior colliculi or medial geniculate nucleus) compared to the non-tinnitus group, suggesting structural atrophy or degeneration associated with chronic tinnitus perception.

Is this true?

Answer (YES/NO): NO